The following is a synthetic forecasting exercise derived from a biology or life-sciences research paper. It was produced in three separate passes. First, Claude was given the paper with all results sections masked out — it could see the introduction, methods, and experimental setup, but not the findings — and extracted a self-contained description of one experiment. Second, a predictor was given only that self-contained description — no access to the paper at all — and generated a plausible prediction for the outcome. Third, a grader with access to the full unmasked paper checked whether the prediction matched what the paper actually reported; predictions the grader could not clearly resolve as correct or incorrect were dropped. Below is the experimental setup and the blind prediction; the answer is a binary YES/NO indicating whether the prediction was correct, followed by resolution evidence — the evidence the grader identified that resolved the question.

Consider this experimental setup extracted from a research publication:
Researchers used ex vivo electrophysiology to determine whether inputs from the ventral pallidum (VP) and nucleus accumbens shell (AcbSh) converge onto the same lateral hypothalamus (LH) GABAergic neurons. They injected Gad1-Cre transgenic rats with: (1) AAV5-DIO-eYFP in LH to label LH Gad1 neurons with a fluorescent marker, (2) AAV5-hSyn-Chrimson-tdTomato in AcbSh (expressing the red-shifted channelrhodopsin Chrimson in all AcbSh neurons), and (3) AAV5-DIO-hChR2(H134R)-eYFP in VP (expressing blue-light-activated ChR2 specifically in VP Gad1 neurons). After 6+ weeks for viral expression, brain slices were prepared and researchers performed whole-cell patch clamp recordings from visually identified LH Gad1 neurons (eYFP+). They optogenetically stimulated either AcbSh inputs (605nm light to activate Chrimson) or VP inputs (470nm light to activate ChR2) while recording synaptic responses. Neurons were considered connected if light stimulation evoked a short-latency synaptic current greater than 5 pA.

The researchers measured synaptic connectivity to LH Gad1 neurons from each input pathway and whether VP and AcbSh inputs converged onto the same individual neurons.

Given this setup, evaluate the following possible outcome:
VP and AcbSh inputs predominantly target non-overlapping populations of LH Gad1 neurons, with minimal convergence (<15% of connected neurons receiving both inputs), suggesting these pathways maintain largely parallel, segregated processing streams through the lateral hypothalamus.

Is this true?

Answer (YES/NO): NO